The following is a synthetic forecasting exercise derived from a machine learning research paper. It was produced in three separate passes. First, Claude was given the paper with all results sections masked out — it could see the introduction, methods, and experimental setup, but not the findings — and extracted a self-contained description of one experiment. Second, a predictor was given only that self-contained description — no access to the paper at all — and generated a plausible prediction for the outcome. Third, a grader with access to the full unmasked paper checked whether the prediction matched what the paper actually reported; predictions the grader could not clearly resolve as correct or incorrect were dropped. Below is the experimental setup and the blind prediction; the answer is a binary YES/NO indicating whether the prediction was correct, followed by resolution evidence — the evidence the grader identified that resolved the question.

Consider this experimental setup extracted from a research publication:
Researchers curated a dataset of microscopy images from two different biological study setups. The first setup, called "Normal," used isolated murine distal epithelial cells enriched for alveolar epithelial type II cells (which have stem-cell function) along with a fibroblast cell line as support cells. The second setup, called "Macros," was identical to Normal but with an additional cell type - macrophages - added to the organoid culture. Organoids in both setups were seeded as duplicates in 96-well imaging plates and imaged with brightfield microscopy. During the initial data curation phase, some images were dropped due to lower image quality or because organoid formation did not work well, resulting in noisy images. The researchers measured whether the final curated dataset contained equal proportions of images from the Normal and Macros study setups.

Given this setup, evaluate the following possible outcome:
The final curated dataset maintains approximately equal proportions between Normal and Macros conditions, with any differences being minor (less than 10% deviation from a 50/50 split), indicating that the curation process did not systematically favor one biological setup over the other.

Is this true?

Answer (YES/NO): NO